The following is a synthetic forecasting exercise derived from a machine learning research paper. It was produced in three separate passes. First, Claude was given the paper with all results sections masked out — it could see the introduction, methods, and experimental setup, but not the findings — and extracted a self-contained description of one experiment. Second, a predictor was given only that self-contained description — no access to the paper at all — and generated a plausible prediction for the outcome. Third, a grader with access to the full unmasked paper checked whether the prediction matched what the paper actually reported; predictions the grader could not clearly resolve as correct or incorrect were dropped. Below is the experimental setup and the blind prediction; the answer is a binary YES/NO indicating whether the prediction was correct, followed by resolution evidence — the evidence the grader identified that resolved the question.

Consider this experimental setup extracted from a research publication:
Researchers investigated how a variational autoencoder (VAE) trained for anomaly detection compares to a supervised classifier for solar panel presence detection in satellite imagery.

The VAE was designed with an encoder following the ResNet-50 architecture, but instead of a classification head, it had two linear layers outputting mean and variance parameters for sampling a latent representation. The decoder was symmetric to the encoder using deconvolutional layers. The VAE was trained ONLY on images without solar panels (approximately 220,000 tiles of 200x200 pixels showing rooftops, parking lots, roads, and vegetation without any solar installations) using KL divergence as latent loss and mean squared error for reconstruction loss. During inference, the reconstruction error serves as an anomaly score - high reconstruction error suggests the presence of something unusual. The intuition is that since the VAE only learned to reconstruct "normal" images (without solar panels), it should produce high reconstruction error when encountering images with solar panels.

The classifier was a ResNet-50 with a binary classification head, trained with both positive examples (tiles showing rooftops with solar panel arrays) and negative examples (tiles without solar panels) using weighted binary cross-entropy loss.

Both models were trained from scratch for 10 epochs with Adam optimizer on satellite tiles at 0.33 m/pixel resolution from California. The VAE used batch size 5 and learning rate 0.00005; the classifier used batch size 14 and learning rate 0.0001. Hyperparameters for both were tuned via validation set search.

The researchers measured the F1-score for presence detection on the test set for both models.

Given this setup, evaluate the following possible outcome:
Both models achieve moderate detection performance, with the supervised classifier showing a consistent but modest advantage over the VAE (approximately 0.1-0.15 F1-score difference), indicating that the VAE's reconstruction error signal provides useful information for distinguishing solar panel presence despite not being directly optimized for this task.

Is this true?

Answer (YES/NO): NO